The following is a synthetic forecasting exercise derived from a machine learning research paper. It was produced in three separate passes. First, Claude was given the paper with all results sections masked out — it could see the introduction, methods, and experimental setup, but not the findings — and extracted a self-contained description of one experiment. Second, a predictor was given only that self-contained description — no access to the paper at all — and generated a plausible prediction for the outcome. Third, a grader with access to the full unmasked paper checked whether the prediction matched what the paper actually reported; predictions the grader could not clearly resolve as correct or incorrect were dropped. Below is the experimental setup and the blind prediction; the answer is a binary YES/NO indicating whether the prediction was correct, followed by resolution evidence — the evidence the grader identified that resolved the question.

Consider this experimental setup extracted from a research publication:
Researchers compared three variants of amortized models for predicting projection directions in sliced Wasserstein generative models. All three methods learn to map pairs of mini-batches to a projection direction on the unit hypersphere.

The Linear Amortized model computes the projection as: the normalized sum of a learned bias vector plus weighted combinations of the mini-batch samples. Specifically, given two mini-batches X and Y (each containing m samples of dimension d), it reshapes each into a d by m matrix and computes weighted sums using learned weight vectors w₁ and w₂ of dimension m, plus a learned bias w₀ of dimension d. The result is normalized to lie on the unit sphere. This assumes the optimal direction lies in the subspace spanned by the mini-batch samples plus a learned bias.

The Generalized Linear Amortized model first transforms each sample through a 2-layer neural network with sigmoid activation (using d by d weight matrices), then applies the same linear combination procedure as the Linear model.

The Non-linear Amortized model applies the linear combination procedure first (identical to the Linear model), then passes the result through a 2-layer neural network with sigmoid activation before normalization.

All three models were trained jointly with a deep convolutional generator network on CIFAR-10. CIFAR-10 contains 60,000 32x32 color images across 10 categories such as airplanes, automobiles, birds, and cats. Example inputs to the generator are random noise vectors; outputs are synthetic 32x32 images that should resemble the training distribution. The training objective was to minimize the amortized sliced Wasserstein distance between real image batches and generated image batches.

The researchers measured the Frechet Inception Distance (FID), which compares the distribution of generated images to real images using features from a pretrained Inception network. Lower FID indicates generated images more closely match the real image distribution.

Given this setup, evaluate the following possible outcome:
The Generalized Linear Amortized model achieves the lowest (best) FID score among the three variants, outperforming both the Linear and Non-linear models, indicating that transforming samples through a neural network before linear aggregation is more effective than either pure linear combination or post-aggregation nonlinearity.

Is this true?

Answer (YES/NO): NO